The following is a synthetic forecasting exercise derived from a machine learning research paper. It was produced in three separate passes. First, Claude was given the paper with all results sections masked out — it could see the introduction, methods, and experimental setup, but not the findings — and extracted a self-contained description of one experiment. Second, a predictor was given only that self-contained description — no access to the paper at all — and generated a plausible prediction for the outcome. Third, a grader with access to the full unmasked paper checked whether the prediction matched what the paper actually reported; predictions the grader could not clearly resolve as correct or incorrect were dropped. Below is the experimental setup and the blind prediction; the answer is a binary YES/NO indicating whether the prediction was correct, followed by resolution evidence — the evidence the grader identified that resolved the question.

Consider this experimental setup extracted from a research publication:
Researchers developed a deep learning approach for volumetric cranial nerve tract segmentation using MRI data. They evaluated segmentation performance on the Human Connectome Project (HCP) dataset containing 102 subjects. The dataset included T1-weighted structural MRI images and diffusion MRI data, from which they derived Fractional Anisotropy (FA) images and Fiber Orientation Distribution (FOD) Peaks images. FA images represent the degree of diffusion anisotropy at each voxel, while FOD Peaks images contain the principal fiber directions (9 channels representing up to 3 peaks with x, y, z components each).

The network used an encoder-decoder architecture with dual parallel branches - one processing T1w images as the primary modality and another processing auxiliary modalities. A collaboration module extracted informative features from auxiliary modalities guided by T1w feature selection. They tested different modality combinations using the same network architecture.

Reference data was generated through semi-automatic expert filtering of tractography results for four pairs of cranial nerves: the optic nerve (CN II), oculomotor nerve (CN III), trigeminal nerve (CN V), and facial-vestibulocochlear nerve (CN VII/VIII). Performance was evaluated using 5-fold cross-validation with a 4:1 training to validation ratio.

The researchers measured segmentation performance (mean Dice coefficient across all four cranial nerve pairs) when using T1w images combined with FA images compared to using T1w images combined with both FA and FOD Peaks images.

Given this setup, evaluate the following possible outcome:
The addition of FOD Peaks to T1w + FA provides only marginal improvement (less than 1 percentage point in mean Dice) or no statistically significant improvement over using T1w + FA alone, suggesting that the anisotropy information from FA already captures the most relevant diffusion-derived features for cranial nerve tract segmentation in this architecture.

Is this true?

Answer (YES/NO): YES